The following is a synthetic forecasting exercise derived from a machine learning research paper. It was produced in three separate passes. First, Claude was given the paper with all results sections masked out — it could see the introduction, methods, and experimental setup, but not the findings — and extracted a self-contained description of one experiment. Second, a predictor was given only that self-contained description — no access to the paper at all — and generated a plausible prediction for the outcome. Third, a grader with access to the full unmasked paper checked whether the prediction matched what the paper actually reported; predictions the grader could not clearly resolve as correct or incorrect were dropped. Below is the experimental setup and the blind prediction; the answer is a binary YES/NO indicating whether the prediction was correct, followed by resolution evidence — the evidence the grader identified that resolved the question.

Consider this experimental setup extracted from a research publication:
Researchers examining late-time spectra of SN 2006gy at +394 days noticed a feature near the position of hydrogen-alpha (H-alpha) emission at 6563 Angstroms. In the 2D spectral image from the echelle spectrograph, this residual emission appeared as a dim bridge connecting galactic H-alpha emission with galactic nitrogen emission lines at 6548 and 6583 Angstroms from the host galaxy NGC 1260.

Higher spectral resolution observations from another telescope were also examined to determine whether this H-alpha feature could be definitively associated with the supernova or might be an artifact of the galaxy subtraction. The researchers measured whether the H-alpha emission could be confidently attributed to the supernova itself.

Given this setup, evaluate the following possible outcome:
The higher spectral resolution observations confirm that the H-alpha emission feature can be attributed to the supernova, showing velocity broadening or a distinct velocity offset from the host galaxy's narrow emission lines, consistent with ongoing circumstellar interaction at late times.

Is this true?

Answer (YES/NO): NO